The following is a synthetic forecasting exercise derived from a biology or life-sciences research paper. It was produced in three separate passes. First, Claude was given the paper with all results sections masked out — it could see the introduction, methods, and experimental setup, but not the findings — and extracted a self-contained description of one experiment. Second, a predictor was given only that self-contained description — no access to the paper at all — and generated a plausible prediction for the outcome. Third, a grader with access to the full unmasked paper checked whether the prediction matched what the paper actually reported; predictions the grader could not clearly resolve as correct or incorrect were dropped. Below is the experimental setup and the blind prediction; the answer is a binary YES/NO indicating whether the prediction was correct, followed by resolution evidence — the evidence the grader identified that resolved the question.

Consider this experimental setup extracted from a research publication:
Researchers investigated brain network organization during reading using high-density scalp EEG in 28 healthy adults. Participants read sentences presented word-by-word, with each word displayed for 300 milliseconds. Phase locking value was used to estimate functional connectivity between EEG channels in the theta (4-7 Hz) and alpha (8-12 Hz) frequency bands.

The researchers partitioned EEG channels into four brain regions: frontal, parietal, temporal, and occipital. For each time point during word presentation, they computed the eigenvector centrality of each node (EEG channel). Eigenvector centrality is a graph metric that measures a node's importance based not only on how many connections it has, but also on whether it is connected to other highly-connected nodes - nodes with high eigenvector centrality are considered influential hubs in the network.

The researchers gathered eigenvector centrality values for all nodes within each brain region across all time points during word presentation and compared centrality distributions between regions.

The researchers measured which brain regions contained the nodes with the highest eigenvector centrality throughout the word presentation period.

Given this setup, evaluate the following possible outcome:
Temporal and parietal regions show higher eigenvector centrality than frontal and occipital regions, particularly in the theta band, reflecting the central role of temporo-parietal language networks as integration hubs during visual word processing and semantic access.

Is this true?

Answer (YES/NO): NO